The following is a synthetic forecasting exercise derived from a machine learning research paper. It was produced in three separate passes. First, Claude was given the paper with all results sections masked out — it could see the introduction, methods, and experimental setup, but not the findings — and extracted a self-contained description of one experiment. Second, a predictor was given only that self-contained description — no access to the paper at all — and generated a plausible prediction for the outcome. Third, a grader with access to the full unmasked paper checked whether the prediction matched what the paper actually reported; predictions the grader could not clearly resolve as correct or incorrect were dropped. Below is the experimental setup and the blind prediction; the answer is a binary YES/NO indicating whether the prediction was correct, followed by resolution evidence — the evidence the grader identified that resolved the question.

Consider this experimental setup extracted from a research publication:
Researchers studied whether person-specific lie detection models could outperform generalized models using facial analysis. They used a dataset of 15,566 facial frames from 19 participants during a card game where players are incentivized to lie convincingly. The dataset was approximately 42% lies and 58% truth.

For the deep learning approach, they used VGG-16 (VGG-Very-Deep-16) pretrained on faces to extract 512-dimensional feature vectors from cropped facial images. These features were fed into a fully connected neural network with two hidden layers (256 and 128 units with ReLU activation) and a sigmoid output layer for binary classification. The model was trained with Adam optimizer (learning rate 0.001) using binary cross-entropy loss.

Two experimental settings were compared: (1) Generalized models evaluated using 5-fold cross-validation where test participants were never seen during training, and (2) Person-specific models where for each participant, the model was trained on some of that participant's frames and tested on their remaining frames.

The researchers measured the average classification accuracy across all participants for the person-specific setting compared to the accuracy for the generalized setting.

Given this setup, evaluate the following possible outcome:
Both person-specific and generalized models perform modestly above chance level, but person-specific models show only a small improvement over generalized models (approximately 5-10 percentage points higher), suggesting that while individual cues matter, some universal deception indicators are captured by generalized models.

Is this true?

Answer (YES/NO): YES